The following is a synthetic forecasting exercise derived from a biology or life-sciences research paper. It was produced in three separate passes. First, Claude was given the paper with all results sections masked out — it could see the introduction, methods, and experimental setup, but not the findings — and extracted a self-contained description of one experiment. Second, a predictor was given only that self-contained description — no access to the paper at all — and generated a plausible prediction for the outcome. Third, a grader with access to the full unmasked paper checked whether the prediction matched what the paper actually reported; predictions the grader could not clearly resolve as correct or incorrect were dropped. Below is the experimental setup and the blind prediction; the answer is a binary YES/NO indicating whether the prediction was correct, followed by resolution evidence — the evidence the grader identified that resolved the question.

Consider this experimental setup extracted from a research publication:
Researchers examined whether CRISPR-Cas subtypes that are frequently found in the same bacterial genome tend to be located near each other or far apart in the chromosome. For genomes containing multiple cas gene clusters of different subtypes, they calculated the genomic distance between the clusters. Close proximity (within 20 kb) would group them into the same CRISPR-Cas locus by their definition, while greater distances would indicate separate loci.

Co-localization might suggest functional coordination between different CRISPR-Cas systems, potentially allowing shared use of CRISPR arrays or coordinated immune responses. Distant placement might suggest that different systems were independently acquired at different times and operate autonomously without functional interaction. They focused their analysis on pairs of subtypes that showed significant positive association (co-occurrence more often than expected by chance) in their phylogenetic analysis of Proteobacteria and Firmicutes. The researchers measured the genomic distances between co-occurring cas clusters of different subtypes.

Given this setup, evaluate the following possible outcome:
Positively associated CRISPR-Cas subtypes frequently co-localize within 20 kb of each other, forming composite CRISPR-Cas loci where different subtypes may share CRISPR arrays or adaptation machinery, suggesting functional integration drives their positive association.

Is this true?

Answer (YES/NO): YES